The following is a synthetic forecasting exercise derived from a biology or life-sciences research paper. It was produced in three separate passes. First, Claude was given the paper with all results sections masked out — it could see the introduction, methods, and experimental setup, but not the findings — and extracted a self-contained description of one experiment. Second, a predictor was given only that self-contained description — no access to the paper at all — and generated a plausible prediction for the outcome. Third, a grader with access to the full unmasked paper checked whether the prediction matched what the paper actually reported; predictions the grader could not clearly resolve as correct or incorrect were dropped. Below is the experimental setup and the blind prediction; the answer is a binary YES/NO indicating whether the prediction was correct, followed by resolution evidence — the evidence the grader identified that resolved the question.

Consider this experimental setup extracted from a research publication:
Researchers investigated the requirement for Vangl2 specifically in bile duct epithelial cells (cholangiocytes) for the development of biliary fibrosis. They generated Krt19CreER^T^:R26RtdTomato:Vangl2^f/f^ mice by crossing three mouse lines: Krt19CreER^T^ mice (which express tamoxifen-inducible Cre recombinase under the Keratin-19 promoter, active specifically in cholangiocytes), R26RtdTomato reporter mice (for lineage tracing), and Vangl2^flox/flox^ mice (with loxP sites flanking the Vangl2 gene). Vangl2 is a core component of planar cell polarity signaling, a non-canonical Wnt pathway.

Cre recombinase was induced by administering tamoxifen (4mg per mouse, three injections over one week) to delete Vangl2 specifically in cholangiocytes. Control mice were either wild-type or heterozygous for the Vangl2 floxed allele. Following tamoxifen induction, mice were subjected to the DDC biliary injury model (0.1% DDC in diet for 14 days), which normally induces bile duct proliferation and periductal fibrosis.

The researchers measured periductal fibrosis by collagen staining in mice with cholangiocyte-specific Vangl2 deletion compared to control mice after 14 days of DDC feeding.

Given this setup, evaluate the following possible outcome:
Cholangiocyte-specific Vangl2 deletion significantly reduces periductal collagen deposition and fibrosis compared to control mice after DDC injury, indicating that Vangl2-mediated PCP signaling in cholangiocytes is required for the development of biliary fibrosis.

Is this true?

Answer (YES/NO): YES